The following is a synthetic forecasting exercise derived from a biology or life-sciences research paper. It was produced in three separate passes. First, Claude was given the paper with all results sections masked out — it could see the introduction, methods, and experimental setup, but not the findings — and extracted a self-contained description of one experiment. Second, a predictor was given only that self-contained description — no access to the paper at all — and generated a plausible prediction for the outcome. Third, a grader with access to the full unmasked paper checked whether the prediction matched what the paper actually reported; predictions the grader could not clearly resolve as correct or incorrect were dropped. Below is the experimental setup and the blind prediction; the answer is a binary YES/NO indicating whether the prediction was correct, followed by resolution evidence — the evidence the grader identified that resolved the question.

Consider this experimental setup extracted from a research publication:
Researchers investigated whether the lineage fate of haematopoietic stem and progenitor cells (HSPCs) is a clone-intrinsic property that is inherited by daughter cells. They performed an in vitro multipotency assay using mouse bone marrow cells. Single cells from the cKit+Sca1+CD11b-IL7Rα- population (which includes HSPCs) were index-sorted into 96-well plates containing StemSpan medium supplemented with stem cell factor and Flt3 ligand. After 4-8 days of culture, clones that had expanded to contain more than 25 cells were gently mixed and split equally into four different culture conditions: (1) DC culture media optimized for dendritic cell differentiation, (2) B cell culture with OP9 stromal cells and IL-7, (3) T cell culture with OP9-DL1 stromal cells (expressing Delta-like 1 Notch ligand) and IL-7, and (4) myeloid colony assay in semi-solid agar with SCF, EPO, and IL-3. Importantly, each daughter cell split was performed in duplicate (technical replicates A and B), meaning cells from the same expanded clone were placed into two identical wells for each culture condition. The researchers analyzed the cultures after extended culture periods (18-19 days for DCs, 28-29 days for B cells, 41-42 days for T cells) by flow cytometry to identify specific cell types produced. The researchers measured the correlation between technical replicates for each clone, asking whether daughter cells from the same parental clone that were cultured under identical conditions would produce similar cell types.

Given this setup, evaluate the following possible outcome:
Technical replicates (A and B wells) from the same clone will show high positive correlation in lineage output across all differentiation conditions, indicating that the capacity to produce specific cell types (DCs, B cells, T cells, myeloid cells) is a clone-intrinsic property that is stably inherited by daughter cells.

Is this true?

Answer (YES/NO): YES